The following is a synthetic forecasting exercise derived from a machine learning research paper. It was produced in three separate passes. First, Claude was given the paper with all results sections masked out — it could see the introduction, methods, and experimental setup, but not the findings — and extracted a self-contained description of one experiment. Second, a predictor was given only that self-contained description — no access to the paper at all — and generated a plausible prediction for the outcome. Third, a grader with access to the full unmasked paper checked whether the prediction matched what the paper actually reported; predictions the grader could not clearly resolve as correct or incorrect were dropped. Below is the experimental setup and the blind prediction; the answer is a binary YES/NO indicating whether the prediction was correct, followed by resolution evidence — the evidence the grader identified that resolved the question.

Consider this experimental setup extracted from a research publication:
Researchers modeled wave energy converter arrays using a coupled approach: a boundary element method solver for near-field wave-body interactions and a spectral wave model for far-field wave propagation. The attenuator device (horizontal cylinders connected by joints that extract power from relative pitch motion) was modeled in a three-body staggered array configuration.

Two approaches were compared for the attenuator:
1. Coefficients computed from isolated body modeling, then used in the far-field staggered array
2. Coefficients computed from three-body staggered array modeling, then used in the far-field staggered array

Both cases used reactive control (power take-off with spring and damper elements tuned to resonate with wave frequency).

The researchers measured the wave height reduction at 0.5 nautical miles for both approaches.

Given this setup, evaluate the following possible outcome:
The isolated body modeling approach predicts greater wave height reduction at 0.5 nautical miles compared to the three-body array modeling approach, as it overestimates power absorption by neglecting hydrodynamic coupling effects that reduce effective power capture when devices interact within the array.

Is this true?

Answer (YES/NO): NO